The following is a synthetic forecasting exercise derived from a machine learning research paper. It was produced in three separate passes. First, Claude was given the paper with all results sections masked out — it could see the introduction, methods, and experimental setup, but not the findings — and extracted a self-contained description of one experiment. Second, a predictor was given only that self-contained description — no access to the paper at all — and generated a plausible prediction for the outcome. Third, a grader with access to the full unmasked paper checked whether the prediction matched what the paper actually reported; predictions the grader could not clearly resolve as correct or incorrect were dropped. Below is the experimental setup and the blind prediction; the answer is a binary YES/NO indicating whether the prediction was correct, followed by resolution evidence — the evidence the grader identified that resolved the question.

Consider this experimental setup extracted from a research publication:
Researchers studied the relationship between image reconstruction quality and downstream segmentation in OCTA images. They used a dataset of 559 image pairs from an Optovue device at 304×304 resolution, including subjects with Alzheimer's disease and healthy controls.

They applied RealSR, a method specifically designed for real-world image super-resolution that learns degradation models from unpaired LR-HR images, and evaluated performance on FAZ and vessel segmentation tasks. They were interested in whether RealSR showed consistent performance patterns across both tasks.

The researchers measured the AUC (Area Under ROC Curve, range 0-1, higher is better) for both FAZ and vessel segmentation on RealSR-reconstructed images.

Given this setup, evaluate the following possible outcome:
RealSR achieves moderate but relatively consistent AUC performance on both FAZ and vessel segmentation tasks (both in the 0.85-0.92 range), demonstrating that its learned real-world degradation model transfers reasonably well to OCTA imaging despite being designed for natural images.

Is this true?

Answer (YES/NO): NO